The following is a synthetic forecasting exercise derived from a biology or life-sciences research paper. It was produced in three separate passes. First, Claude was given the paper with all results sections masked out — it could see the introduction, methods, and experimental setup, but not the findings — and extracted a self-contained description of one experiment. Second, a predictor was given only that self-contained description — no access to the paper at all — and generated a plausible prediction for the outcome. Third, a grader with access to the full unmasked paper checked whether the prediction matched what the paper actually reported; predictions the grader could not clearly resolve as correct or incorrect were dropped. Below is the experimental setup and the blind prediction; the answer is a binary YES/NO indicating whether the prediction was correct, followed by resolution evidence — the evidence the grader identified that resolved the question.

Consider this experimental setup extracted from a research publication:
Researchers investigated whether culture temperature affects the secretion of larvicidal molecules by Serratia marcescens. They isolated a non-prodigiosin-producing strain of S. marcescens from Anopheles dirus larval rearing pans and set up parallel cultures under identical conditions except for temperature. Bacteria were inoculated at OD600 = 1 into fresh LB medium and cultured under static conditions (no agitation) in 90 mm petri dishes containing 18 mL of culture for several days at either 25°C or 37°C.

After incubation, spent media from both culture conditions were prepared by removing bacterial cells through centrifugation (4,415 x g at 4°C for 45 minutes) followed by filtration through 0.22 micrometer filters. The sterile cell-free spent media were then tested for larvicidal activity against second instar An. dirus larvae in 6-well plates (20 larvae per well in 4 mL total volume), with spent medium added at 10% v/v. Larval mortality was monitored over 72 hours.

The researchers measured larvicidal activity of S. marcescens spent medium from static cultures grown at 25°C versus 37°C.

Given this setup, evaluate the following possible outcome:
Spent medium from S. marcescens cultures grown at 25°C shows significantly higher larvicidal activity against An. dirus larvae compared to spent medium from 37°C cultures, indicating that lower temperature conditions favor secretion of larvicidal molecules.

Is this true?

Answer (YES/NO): YES